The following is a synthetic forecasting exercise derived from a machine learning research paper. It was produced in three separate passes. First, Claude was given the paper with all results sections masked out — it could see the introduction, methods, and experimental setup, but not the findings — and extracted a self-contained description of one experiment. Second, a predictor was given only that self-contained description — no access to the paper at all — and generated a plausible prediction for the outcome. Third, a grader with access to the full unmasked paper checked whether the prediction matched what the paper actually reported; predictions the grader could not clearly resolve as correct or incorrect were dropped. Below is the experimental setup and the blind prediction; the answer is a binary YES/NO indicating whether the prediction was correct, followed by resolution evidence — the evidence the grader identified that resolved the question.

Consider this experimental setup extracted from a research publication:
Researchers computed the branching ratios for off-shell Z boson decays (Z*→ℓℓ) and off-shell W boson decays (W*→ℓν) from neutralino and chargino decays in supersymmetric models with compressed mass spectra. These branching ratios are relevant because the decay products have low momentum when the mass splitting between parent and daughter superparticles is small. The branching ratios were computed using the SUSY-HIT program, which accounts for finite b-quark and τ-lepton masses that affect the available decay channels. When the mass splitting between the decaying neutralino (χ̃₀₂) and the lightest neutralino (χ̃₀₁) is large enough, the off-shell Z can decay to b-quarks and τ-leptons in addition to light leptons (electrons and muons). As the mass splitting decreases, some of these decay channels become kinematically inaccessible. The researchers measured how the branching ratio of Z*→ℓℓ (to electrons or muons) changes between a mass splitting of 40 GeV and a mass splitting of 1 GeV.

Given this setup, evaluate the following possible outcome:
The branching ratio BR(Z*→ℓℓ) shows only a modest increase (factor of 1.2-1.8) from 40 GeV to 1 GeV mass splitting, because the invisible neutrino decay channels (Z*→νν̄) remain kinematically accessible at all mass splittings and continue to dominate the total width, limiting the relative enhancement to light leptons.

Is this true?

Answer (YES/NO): YES